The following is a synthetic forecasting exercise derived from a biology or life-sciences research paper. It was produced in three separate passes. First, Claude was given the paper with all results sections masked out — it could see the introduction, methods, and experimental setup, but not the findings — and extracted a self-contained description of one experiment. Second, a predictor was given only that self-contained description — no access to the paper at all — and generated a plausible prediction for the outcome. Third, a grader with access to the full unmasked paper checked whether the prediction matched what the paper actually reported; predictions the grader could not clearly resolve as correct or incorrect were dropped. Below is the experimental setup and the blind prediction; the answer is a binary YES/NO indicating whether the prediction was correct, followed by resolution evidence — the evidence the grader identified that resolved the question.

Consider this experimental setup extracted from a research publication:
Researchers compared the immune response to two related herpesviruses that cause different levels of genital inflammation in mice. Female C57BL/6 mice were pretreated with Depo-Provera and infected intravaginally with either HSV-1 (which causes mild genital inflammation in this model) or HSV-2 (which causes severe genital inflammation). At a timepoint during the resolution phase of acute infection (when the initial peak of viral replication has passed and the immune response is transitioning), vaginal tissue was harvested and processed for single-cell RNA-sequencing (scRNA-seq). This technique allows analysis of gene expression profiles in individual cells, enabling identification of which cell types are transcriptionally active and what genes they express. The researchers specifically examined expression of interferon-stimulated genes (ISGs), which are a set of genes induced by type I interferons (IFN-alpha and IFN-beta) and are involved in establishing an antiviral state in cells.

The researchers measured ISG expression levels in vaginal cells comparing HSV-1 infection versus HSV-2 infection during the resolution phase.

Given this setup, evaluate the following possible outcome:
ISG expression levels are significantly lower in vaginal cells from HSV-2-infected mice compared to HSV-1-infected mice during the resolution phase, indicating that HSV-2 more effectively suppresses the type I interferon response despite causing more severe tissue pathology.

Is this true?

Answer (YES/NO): NO